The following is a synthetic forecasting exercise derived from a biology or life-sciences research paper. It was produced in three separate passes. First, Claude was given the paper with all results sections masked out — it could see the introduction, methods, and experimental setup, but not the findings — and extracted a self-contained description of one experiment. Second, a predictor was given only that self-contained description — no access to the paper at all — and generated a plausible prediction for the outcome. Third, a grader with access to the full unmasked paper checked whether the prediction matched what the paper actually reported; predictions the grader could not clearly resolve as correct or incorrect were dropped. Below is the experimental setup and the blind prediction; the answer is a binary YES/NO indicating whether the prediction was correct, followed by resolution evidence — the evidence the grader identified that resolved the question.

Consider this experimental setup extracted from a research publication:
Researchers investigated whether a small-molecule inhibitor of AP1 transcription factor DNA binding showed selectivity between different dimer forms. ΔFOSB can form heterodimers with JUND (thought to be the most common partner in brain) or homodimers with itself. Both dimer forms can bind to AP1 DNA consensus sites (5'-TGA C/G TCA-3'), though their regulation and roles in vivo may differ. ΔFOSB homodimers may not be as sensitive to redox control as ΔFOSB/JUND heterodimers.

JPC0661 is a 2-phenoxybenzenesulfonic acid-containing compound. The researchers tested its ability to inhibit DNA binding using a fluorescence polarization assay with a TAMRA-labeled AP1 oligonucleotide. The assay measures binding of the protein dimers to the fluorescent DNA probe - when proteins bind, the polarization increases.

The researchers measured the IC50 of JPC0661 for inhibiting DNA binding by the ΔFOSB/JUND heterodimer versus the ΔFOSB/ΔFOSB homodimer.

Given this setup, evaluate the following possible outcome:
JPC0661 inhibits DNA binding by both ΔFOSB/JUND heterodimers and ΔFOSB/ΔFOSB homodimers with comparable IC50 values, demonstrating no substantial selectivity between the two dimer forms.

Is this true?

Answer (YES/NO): YES